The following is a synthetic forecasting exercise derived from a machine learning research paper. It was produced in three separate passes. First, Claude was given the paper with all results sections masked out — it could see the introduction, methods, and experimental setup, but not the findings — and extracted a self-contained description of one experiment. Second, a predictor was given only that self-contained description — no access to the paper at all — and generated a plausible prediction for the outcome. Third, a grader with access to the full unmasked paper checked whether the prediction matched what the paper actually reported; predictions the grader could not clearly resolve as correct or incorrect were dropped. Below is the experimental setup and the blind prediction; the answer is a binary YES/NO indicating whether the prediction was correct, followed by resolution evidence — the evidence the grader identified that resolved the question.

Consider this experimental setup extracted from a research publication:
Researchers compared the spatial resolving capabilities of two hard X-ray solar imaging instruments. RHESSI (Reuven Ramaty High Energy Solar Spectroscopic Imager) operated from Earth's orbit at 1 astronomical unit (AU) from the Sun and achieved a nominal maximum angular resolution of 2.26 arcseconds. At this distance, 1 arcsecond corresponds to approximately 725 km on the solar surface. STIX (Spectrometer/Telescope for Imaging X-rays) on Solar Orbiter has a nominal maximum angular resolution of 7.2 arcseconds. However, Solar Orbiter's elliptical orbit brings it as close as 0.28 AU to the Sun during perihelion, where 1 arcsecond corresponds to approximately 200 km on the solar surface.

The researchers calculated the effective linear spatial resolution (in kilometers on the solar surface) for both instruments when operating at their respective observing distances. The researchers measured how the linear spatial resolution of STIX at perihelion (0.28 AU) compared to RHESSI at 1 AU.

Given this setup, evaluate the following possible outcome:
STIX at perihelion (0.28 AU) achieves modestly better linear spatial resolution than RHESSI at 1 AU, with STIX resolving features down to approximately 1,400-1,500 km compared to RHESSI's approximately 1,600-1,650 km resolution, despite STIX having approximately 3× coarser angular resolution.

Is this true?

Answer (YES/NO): YES